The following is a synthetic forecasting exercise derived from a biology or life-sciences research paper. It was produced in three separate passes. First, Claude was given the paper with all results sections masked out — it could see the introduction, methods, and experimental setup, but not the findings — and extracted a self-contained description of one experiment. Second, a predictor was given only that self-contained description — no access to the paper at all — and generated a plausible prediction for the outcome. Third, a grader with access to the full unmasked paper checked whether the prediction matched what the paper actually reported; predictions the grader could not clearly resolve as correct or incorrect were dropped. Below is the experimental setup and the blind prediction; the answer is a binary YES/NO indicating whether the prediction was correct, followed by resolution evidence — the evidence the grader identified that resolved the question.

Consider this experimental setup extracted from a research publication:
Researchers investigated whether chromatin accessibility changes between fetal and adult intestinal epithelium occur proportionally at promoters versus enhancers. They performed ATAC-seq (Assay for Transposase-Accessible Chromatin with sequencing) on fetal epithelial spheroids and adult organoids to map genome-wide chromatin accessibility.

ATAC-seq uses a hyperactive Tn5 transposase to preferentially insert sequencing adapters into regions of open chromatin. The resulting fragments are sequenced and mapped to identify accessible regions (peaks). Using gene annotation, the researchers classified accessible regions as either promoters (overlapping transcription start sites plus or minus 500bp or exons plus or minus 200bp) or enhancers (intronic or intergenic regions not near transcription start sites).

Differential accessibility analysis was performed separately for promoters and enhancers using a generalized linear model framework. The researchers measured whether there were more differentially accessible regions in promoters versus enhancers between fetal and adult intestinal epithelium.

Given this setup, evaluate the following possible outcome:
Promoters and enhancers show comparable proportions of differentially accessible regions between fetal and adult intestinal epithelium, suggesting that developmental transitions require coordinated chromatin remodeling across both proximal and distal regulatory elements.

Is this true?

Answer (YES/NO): NO